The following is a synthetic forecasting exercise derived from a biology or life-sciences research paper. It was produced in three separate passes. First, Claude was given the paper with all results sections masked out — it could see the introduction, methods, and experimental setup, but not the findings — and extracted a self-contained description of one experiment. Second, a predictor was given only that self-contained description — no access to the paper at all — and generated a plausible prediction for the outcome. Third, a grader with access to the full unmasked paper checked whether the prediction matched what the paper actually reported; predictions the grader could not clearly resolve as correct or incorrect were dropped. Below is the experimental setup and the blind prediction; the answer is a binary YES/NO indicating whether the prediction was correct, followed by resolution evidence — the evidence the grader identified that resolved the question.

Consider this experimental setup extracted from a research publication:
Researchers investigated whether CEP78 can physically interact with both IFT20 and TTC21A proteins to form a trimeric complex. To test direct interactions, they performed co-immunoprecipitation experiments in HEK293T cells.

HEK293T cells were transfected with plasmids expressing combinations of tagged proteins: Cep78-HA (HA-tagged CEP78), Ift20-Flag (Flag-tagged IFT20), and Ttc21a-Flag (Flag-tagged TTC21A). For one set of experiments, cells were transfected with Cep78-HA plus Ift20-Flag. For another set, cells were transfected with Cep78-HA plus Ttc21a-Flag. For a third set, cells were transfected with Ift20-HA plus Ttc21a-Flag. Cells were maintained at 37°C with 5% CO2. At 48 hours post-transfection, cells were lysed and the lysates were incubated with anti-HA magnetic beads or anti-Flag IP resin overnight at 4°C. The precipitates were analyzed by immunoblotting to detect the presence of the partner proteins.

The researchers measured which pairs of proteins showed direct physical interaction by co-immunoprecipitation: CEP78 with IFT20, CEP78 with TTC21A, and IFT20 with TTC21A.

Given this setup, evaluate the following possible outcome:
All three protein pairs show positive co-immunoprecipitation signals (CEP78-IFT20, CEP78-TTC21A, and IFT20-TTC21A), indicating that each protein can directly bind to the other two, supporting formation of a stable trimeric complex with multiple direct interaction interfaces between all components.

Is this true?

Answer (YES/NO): YES